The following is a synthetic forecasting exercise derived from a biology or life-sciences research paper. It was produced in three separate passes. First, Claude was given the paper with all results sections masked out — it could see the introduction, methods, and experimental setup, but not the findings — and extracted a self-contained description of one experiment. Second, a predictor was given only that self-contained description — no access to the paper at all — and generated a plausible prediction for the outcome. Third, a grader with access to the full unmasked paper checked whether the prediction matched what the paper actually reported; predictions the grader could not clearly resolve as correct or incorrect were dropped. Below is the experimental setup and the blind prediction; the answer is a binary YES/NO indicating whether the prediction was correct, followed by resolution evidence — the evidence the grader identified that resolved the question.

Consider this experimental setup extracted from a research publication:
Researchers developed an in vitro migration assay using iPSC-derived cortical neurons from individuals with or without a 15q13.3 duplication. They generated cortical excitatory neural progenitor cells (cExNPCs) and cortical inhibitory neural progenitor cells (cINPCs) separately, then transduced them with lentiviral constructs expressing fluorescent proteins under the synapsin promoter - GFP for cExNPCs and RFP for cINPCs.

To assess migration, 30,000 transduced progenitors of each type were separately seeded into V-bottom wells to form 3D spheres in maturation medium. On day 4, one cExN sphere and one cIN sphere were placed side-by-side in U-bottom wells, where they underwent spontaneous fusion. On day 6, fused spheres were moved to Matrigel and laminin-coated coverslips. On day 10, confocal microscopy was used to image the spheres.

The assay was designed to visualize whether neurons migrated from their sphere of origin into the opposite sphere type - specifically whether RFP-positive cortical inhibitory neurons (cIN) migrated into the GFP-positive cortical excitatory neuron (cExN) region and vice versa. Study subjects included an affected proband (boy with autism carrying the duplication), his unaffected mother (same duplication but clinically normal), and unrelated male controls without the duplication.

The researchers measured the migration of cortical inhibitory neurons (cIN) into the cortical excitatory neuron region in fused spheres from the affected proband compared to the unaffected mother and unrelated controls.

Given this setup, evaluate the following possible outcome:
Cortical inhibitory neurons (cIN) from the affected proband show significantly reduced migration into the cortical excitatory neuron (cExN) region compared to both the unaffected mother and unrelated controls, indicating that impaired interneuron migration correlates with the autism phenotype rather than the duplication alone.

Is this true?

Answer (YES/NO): YES